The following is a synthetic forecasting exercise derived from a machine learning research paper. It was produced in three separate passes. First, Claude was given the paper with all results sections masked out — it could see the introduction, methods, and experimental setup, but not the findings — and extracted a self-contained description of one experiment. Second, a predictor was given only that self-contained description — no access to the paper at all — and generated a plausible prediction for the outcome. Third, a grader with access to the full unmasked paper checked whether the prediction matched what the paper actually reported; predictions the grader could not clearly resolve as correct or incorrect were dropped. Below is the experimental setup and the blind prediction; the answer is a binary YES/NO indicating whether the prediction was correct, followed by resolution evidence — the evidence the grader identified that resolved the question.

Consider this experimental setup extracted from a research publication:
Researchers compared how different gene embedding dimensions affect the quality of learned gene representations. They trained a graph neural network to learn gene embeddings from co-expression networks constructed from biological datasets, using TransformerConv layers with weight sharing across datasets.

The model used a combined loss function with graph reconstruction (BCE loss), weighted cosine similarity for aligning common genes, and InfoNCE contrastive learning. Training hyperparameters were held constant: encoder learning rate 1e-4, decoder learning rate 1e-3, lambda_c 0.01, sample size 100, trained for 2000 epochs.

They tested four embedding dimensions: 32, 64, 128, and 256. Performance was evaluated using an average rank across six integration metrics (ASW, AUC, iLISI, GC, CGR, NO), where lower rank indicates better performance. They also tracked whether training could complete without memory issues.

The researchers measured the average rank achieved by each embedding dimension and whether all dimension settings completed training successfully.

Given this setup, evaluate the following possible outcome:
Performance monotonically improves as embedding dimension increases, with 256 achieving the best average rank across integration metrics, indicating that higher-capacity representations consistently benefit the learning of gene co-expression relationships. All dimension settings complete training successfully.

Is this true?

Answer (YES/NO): NO